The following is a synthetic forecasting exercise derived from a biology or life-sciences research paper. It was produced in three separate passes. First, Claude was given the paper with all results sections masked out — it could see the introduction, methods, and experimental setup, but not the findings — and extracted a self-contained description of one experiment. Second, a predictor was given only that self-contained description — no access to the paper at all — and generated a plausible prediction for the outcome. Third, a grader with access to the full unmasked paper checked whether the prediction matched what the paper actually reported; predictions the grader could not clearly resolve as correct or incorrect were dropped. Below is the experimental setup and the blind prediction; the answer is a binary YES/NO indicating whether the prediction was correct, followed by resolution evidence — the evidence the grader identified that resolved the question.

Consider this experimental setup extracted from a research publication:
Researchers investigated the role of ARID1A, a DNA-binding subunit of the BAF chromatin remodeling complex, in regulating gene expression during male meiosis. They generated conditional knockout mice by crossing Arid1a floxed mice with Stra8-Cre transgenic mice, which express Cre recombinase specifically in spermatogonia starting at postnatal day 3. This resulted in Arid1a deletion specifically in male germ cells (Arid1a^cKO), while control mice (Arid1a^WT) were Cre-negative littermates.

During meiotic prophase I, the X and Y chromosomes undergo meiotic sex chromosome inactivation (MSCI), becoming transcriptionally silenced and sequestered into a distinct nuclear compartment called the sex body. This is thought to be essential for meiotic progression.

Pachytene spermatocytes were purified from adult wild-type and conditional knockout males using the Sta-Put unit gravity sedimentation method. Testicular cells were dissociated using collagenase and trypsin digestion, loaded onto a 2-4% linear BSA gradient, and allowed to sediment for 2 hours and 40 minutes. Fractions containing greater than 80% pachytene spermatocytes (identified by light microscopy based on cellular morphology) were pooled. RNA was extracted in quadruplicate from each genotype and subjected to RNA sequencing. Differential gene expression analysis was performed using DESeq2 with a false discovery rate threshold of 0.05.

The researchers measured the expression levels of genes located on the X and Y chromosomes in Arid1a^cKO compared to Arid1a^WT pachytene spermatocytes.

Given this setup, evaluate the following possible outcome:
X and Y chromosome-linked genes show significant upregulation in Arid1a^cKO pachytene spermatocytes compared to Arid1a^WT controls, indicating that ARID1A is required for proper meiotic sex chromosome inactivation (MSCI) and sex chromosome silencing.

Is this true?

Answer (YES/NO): YES